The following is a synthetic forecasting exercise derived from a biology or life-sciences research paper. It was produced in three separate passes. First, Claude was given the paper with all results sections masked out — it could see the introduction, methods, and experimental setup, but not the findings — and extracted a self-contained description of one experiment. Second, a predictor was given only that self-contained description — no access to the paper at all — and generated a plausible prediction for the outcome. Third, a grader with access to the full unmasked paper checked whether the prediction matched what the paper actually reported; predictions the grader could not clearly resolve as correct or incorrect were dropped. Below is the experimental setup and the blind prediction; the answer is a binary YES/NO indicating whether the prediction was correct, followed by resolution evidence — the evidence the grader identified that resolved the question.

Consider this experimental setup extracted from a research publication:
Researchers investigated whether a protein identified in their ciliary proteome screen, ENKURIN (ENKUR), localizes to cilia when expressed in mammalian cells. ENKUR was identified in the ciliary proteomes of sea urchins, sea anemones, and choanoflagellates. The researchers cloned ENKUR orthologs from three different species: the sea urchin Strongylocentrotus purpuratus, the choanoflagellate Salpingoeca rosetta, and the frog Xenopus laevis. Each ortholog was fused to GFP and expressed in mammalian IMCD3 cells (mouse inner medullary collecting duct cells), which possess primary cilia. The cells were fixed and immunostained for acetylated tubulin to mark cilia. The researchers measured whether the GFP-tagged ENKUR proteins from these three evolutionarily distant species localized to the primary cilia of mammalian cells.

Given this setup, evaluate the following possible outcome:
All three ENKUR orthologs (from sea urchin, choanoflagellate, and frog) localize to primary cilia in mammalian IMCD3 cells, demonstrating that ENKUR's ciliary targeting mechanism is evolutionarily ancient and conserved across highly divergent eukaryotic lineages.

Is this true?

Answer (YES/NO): NO